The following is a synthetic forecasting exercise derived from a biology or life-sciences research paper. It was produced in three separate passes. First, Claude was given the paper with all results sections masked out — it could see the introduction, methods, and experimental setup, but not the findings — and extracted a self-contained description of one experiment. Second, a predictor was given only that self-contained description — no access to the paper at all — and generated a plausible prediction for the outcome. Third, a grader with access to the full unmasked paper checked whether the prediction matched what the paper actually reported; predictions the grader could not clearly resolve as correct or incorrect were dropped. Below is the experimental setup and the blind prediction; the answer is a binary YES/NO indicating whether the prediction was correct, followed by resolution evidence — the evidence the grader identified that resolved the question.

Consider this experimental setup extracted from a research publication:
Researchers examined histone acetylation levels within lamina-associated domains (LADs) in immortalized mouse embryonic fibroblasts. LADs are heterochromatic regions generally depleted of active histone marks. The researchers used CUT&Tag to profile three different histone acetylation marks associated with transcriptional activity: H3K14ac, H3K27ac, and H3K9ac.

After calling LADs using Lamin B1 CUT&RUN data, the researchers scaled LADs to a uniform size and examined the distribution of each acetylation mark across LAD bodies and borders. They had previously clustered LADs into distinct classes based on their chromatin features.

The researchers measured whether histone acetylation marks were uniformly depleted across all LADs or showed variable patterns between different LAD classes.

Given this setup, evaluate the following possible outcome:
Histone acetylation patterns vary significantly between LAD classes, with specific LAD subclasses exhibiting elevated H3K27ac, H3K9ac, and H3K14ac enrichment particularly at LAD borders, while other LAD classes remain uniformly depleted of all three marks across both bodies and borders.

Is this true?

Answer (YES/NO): NO